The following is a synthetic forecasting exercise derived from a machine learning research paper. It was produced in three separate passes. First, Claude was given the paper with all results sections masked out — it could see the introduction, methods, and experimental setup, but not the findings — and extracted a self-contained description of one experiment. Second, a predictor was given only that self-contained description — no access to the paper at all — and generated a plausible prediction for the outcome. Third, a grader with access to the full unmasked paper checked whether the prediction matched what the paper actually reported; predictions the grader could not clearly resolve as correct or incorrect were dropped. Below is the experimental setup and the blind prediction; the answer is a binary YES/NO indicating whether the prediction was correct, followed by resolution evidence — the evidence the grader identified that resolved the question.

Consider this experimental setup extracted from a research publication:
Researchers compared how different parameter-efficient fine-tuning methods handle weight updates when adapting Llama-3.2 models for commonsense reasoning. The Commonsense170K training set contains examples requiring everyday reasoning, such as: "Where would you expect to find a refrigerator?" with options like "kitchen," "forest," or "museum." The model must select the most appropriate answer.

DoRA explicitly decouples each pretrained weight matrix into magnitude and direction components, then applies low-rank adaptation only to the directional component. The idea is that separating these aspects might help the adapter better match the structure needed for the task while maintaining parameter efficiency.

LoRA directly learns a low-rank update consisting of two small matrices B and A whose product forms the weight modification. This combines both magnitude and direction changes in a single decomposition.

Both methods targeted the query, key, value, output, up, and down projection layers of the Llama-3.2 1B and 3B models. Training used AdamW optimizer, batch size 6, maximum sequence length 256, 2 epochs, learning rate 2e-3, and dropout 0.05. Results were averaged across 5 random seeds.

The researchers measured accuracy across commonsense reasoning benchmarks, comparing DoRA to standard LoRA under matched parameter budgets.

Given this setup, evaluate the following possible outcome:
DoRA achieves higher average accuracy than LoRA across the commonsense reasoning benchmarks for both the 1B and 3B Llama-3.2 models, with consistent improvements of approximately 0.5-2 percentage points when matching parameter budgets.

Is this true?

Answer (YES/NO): YES